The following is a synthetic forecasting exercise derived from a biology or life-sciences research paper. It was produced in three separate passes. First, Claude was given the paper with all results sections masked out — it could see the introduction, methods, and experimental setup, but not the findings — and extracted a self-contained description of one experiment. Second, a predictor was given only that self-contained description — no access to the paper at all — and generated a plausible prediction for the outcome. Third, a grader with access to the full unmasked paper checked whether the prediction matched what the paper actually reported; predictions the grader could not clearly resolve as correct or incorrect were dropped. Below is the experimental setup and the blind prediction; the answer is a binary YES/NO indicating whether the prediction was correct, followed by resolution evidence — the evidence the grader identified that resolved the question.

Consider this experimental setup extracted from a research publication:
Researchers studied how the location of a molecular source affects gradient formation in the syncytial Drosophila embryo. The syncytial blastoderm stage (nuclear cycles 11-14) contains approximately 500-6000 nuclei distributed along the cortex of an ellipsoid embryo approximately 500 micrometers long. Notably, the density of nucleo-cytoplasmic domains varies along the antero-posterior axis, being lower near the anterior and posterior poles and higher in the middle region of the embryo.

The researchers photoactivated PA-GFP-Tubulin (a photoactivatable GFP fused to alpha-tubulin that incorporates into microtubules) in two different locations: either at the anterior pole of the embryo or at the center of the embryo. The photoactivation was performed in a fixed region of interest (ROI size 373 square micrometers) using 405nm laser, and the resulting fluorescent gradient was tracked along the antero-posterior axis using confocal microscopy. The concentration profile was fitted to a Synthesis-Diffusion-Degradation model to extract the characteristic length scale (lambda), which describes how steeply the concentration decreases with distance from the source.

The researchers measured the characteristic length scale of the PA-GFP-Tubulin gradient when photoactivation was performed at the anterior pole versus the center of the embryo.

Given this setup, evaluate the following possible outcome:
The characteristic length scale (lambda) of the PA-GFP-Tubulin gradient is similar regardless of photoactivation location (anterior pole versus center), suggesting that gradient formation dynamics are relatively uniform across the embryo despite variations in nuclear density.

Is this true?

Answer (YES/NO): NO